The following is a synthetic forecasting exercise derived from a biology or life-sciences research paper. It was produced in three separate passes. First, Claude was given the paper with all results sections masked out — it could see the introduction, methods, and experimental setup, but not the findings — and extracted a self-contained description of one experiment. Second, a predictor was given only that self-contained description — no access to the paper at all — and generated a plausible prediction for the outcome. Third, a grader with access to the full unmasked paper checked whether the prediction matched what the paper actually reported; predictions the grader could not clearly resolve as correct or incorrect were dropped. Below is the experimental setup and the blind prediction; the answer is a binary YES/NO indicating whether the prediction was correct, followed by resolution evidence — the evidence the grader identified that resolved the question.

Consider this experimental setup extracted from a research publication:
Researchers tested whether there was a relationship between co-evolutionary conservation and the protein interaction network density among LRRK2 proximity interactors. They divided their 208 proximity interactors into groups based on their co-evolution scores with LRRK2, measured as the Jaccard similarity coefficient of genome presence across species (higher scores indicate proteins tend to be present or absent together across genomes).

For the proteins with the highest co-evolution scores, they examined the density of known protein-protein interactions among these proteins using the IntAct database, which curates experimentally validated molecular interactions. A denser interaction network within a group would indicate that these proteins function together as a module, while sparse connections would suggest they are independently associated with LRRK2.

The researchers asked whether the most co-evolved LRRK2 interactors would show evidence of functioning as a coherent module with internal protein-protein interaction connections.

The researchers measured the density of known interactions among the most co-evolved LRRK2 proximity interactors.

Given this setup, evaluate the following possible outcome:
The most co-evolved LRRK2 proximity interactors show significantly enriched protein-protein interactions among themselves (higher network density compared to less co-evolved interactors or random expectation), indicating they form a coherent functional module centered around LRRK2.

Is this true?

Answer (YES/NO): YES